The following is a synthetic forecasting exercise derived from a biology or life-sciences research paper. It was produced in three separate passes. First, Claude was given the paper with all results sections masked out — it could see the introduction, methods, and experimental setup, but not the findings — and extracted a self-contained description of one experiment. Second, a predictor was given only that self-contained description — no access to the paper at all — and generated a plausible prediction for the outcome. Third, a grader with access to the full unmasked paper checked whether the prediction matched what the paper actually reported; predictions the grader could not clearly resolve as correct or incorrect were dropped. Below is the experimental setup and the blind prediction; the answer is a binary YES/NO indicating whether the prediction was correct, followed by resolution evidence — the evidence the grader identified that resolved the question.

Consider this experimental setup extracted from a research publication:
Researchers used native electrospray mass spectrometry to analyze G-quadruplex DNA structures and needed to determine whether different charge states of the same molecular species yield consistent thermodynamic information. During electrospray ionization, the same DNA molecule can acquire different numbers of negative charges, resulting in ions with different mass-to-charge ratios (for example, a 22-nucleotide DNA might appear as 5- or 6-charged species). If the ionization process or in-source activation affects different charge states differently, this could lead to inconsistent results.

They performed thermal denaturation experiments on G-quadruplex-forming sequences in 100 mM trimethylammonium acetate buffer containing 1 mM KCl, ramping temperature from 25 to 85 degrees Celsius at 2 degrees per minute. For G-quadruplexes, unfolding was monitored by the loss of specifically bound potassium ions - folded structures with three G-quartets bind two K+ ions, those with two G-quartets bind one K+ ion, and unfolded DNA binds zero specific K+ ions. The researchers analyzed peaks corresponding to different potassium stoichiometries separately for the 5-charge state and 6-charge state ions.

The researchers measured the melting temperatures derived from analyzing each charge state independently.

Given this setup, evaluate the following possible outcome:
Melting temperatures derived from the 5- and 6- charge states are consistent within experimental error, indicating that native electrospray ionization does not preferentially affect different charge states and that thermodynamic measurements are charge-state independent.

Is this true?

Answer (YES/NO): YES